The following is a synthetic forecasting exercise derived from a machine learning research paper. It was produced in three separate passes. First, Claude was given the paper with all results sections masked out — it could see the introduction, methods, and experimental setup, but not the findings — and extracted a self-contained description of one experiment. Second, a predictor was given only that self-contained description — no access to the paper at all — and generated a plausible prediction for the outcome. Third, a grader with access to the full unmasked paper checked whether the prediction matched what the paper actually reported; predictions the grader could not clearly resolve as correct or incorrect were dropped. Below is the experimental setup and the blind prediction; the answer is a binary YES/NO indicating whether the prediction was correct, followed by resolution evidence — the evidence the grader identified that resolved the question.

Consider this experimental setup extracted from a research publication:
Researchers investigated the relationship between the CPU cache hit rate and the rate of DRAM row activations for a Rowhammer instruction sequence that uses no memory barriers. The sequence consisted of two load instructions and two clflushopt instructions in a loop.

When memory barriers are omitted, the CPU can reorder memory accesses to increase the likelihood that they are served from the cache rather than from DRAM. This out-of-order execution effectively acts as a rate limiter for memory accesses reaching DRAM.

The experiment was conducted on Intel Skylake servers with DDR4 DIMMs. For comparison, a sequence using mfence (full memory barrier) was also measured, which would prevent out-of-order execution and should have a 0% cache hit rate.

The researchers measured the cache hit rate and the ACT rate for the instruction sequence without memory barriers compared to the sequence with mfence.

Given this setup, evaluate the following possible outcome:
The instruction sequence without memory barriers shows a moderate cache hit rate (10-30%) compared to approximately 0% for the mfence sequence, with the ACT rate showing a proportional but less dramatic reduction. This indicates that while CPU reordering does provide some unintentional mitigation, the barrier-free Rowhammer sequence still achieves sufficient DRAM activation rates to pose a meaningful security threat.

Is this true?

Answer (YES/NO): NO